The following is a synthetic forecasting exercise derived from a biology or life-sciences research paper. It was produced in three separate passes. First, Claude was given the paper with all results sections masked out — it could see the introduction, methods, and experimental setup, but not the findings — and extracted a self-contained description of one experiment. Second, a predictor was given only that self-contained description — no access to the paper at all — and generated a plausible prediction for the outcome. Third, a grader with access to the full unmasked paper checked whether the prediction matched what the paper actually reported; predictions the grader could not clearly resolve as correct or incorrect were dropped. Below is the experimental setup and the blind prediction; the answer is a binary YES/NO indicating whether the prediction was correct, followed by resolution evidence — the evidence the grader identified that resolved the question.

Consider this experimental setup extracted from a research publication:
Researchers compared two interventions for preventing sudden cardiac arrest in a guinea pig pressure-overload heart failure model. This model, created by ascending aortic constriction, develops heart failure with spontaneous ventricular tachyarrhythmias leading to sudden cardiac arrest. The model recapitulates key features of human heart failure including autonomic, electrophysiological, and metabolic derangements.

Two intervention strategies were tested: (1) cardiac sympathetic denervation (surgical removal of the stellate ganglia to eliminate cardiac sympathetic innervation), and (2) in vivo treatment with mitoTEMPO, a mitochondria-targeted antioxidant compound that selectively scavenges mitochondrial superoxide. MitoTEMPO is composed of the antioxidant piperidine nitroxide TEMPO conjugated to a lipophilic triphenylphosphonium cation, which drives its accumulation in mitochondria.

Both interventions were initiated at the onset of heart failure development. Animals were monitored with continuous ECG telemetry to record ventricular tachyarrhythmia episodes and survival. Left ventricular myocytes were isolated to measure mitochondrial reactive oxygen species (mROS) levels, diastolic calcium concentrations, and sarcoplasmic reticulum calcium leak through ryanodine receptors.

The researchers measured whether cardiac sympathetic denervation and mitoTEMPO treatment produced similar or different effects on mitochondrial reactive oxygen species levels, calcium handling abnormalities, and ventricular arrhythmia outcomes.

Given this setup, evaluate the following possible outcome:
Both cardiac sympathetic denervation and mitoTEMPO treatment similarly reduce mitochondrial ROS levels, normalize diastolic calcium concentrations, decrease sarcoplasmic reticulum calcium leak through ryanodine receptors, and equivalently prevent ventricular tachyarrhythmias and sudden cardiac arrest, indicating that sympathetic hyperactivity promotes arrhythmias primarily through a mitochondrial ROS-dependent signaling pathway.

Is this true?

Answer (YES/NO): YES